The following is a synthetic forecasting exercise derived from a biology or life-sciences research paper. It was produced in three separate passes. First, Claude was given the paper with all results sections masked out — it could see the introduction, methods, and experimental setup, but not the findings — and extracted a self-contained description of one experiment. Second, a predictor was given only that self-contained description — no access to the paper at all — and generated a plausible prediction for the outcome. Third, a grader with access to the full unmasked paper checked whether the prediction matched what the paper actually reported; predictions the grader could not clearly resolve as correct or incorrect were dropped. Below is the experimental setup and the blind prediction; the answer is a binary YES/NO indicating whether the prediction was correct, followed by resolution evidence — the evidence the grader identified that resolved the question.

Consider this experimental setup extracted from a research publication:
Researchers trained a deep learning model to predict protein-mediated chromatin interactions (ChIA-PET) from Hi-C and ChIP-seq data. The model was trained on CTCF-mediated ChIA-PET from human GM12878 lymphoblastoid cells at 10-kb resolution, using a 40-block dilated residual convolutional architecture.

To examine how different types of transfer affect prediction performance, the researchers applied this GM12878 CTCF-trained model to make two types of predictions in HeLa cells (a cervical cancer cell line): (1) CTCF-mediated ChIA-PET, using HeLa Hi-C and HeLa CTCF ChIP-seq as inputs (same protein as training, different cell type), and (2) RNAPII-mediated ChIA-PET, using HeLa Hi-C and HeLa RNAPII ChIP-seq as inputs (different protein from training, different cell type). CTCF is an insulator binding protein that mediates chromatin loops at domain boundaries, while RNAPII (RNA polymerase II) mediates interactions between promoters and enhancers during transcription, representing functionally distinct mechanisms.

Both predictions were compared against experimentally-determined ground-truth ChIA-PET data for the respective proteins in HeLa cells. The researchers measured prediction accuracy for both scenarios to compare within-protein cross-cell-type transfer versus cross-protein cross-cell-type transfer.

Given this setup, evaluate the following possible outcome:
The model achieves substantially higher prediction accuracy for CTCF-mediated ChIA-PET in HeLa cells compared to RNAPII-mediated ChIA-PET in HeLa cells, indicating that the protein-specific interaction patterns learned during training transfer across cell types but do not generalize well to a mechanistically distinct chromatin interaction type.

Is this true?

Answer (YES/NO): YES